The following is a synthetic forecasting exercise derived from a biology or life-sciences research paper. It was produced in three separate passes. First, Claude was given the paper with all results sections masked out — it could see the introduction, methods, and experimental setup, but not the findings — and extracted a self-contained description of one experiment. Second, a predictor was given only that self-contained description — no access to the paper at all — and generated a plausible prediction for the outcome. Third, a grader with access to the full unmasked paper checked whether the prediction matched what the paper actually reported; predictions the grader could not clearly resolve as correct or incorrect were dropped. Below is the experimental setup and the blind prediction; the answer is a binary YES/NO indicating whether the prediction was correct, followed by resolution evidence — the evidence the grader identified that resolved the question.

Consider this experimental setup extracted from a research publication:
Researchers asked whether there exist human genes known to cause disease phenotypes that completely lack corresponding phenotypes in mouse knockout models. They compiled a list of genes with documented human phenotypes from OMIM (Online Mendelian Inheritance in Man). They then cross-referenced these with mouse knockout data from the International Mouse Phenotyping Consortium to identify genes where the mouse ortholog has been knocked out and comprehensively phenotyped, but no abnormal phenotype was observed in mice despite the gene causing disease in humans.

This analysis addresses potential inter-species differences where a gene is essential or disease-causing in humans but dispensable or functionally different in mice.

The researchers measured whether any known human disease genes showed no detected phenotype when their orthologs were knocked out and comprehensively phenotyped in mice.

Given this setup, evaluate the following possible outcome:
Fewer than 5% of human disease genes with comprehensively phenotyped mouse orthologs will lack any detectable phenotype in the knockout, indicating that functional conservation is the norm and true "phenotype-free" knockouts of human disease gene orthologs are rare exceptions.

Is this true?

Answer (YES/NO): YES